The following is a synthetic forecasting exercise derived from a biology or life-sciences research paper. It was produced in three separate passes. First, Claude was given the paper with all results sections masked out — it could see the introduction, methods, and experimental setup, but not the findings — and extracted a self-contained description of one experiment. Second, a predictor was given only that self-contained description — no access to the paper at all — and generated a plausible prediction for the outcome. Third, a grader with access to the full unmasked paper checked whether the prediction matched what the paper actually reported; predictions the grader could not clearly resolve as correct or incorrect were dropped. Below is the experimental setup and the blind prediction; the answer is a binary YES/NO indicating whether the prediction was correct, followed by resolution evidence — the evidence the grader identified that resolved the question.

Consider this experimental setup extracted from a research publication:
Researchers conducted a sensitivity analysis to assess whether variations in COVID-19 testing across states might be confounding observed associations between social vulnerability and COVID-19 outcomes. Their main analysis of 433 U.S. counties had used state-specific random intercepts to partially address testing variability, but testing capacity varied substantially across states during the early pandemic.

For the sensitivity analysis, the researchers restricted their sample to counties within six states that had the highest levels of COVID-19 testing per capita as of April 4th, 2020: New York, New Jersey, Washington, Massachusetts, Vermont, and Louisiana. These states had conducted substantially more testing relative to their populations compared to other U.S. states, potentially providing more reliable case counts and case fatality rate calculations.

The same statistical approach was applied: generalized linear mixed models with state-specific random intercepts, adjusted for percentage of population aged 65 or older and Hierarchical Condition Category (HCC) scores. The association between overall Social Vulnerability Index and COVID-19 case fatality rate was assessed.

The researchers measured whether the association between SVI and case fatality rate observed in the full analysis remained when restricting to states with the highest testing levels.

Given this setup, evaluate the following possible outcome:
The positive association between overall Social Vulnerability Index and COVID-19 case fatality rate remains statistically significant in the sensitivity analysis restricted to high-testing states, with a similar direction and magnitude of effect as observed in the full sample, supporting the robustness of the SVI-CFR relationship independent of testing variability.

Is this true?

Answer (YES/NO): NO